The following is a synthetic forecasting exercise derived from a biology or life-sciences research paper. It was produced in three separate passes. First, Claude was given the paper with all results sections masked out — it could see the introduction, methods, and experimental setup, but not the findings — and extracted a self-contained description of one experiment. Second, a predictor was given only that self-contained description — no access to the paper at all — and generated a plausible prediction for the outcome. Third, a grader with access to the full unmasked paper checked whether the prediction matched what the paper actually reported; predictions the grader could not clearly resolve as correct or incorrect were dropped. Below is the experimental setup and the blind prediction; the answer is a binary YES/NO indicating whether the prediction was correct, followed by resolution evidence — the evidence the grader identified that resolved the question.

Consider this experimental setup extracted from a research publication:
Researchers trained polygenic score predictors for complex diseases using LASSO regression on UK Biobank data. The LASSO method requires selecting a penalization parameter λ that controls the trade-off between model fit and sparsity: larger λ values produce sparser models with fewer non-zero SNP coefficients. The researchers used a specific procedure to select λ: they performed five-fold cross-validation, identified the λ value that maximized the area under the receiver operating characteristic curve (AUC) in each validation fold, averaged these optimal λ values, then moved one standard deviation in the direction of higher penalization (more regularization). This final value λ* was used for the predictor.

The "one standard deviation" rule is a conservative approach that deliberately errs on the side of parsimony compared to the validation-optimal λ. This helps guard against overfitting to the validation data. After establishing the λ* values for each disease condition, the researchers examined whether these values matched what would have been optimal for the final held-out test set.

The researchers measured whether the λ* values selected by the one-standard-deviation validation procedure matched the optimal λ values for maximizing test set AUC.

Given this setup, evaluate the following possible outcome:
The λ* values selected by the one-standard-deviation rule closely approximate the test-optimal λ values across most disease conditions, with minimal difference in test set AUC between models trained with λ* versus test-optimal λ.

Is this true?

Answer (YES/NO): YES